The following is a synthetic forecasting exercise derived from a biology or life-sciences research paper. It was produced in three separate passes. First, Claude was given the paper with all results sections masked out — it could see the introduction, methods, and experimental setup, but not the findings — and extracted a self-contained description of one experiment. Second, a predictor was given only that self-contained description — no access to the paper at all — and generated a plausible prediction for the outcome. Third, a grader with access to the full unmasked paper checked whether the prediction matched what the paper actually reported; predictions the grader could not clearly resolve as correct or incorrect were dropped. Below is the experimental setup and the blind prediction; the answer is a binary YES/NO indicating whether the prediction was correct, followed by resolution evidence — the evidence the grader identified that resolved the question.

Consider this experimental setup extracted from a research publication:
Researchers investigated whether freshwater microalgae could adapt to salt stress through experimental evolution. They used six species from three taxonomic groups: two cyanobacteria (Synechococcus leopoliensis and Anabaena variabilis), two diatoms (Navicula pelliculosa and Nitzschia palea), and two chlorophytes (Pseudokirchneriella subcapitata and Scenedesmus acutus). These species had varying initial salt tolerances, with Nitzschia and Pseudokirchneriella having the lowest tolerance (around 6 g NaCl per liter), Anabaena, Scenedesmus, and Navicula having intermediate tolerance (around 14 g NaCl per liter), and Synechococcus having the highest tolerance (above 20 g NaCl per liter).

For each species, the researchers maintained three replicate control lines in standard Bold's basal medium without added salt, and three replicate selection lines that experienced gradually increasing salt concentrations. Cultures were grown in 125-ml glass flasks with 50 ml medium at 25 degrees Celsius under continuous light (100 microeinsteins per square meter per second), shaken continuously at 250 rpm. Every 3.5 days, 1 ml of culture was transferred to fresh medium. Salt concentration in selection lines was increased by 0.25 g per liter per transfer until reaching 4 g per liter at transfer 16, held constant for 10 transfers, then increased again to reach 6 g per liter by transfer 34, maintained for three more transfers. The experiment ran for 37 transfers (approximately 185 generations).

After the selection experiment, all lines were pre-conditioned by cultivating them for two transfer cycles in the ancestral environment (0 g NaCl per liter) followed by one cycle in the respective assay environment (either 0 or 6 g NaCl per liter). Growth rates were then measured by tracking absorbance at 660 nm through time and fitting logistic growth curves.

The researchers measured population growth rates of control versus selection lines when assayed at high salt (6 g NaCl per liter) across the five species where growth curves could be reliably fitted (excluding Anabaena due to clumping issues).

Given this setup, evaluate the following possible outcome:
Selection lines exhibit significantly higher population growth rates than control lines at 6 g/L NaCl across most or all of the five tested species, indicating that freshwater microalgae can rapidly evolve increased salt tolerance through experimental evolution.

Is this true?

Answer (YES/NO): NO